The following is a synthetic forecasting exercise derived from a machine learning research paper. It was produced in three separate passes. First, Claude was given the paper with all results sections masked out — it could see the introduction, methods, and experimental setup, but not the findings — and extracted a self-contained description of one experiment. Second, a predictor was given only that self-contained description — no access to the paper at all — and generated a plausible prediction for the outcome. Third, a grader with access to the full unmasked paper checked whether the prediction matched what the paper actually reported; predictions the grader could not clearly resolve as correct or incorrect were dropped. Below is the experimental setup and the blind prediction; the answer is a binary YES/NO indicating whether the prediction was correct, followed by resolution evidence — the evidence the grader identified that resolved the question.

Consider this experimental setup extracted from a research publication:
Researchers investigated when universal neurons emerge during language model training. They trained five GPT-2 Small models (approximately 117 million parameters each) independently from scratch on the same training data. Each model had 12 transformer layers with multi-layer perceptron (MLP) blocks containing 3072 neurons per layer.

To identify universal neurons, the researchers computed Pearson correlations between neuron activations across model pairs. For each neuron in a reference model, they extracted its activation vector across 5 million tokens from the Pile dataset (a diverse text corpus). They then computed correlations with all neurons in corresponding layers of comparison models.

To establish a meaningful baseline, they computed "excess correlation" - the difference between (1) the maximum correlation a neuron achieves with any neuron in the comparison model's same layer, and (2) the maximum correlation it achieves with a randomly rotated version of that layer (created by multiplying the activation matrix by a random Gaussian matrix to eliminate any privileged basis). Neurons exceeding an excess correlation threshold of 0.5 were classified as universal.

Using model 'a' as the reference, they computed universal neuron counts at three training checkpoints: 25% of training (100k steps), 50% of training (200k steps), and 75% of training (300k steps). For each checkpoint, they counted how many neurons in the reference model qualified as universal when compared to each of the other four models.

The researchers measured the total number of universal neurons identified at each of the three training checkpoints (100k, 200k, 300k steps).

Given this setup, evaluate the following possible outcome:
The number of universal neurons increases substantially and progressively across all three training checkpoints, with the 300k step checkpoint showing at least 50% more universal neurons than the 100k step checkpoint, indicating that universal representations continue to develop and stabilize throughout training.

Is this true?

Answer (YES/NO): NO